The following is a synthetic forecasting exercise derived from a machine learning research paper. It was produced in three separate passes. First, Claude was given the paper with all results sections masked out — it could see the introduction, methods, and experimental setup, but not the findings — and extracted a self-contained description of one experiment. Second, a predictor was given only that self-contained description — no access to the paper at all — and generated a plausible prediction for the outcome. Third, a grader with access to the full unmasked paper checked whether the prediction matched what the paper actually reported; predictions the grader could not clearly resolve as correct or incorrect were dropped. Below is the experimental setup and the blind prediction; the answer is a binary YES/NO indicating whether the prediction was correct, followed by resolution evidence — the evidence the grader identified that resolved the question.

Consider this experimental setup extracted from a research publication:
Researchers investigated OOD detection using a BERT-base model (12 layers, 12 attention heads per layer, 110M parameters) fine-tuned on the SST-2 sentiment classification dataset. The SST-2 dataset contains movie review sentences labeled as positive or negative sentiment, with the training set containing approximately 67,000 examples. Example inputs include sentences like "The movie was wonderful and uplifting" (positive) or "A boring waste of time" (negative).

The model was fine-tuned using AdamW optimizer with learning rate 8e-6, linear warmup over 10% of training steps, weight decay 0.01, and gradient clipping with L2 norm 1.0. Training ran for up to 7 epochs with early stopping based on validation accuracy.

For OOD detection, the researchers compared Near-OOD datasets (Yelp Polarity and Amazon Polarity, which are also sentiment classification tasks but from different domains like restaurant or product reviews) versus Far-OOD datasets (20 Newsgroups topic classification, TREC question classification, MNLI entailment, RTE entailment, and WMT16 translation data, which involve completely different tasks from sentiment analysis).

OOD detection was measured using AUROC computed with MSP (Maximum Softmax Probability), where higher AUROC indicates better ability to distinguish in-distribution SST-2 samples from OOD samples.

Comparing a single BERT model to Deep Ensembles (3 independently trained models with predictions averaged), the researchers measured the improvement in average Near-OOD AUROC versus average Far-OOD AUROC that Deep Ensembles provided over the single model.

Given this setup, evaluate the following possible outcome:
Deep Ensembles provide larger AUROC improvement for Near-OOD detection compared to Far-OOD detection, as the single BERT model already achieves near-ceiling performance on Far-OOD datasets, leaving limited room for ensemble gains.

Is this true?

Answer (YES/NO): NO